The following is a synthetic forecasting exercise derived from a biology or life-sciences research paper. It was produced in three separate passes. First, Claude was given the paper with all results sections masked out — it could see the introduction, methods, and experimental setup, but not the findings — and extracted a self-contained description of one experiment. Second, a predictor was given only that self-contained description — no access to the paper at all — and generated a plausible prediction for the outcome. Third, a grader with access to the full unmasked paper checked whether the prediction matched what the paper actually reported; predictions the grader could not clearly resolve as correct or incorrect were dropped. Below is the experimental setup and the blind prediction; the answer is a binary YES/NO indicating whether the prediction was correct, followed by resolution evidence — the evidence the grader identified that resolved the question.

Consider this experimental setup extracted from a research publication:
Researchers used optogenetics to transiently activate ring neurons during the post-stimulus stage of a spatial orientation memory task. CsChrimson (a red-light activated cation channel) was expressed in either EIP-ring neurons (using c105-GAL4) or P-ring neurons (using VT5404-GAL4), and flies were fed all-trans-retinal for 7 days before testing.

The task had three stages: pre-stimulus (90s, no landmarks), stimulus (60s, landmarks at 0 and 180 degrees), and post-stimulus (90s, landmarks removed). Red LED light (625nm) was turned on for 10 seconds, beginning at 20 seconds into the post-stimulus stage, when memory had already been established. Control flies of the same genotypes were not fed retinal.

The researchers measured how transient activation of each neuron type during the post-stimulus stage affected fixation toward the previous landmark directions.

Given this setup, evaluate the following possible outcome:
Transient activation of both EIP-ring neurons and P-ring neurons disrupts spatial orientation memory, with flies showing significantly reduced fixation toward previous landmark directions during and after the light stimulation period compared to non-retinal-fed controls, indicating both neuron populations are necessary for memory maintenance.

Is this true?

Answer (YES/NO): YES